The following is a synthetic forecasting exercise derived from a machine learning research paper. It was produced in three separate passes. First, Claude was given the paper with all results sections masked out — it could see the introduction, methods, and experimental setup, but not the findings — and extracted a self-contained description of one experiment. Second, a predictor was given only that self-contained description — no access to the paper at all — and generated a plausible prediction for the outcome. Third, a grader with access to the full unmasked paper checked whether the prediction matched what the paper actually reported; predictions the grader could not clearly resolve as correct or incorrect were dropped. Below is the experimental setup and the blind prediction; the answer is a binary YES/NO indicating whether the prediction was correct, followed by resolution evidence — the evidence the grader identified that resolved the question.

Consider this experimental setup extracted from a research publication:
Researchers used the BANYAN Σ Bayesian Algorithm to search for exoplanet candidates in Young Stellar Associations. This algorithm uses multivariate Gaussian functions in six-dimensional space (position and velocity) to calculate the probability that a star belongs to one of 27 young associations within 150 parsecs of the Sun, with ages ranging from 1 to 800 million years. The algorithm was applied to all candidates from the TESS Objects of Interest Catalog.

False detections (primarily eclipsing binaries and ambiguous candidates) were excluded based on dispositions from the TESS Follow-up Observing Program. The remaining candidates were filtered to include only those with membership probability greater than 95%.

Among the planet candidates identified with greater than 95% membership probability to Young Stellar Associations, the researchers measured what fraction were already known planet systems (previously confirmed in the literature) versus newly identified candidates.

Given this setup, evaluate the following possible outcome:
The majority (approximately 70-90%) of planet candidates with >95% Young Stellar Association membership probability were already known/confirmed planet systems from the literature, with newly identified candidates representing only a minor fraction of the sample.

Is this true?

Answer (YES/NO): NO